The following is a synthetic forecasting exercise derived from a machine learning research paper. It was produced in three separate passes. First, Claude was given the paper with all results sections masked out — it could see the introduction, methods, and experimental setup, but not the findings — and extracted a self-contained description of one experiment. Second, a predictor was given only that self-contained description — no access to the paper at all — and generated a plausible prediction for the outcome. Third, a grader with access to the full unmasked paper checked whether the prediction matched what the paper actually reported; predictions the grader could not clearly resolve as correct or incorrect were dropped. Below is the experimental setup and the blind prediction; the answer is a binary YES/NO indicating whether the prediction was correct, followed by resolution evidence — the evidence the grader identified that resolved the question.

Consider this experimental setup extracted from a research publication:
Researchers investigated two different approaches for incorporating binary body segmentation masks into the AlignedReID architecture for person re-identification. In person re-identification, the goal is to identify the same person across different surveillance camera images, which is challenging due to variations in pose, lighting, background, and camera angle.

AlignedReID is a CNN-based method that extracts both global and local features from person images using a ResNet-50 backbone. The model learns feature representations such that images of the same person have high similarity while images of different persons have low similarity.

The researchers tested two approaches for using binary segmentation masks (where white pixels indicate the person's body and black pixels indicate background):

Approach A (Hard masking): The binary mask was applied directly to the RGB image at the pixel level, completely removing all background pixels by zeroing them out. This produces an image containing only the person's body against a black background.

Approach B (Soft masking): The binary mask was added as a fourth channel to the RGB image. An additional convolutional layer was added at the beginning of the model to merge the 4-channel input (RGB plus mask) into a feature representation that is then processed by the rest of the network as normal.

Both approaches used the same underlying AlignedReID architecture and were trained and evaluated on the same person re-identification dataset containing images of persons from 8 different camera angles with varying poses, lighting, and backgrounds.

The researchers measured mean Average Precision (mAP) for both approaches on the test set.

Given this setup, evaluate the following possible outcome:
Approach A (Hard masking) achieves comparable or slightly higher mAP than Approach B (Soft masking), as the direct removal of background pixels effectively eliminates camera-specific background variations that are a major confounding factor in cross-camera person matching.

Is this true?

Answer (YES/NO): NO